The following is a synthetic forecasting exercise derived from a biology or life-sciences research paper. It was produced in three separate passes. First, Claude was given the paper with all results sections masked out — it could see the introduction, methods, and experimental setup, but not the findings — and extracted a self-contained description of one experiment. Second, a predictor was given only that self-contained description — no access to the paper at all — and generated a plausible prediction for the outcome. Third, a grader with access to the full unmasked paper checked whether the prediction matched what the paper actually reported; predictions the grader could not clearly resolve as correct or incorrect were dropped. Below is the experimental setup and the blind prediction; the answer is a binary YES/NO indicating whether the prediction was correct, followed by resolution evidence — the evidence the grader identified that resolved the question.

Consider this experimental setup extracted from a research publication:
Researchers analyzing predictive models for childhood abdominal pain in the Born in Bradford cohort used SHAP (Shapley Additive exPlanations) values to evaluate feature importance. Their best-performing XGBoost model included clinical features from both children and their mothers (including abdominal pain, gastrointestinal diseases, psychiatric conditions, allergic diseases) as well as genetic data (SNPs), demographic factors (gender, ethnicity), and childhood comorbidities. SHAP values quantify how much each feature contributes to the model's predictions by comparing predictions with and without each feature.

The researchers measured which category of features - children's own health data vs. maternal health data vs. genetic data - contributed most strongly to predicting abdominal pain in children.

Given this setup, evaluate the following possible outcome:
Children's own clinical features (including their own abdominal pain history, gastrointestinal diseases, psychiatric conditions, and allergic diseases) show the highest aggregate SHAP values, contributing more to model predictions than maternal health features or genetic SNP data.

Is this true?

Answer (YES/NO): NO